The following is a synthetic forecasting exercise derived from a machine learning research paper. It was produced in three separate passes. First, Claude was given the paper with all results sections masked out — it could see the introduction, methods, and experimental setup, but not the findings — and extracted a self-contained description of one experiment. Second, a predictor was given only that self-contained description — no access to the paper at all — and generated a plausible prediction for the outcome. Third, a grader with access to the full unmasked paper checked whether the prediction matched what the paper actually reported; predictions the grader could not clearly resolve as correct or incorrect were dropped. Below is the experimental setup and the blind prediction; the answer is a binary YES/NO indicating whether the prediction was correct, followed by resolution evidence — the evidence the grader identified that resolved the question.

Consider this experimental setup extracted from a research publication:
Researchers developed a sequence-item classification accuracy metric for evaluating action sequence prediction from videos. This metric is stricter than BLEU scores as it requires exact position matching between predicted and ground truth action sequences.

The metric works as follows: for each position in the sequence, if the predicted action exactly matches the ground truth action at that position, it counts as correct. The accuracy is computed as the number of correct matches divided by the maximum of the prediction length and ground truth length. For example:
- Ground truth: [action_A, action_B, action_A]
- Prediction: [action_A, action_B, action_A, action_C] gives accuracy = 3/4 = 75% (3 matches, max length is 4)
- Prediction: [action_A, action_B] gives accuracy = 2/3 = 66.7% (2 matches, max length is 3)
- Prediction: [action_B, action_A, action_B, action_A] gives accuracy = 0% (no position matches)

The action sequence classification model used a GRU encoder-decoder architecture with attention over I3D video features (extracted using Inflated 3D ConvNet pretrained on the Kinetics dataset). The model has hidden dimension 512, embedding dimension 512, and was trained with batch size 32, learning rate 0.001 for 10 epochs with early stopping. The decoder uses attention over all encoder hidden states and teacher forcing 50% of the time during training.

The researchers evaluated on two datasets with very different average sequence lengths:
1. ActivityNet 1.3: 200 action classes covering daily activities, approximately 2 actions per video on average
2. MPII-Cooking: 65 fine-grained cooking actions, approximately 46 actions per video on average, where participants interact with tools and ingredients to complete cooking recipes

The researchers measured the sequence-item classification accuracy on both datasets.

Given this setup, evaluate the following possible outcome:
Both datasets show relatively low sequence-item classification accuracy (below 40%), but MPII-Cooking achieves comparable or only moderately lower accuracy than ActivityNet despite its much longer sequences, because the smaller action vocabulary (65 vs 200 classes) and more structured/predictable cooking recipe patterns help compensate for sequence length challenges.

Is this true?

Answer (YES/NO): NO